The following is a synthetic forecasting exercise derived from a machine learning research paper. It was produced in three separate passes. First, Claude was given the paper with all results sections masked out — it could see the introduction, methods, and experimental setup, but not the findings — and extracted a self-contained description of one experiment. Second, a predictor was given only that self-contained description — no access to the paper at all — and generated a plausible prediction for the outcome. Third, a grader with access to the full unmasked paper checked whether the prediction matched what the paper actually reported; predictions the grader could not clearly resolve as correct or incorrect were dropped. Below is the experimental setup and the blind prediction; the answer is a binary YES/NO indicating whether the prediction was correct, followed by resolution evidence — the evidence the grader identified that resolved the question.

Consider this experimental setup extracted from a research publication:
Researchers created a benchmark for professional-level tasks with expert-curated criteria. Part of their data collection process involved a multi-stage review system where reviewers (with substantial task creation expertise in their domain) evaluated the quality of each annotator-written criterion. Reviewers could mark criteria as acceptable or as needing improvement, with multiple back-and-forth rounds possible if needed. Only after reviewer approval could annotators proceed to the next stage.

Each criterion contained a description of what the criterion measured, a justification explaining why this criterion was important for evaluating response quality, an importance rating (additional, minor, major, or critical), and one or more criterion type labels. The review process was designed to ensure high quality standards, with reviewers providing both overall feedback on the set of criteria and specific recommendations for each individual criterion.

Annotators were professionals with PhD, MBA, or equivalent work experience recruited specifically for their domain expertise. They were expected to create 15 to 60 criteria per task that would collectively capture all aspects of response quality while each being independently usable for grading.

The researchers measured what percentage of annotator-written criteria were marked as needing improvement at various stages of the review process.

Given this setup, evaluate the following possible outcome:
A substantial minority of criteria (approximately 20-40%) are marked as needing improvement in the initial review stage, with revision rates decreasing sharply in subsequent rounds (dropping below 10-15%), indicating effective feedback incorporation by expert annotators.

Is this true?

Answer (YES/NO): NO